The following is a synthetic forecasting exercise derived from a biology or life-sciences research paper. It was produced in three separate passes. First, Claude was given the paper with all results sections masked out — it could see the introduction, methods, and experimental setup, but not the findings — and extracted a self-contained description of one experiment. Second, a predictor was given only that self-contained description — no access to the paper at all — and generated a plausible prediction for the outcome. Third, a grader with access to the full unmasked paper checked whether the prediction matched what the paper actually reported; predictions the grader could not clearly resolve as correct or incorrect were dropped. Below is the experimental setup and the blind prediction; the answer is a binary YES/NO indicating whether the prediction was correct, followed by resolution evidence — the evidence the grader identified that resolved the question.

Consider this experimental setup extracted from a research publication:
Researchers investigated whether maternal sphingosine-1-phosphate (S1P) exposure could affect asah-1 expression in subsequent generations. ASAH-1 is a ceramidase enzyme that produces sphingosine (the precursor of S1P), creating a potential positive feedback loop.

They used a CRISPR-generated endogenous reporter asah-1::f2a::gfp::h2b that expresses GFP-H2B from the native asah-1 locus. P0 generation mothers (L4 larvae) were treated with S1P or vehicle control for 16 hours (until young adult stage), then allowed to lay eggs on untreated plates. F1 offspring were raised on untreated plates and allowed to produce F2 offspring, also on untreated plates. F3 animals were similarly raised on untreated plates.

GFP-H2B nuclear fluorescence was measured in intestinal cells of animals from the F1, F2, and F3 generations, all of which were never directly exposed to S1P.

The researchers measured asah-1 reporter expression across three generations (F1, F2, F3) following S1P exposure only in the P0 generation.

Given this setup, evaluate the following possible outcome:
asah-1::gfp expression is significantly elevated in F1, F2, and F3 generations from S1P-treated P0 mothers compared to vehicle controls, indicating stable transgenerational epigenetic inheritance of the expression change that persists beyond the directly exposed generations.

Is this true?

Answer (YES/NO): NO